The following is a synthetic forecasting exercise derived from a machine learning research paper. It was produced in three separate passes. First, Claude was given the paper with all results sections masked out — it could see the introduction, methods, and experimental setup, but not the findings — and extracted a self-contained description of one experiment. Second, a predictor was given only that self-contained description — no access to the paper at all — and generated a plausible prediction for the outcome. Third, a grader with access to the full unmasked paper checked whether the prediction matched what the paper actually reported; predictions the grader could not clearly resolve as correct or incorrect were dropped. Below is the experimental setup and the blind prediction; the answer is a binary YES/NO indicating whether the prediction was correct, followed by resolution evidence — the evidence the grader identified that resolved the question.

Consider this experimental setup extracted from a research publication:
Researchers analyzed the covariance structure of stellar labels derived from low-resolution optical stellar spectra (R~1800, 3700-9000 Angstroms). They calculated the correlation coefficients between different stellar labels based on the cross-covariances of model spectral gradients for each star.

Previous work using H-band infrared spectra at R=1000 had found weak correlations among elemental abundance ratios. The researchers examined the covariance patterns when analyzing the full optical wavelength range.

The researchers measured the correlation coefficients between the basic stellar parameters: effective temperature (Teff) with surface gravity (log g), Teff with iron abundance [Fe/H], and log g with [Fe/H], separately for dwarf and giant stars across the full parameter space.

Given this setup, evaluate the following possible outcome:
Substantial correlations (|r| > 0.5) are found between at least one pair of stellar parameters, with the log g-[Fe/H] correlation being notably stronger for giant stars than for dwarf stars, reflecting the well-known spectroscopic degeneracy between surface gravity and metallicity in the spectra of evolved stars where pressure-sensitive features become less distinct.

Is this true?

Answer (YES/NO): YES